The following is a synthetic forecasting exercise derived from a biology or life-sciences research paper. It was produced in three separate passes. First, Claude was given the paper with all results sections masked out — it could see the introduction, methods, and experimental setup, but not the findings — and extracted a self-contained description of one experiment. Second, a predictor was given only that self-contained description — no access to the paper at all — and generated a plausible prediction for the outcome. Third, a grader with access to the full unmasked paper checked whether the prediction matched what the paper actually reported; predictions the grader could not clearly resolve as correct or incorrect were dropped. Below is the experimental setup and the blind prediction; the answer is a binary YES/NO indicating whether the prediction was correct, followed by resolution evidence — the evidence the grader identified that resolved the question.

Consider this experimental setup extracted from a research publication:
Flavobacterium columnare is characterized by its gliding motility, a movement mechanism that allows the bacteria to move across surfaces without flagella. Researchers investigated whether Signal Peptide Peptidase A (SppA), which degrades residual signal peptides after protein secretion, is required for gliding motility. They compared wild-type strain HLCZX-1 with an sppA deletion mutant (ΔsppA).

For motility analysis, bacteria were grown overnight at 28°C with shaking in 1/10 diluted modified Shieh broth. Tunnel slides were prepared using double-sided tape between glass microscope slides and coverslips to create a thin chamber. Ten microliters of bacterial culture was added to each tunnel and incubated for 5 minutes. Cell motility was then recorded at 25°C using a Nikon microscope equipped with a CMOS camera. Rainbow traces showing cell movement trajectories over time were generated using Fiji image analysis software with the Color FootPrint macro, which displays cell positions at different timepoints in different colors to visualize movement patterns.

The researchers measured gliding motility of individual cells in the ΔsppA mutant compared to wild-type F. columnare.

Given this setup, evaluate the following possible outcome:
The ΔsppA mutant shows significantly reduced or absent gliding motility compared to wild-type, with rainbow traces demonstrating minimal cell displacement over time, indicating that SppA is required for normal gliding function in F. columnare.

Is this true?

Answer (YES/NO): YES